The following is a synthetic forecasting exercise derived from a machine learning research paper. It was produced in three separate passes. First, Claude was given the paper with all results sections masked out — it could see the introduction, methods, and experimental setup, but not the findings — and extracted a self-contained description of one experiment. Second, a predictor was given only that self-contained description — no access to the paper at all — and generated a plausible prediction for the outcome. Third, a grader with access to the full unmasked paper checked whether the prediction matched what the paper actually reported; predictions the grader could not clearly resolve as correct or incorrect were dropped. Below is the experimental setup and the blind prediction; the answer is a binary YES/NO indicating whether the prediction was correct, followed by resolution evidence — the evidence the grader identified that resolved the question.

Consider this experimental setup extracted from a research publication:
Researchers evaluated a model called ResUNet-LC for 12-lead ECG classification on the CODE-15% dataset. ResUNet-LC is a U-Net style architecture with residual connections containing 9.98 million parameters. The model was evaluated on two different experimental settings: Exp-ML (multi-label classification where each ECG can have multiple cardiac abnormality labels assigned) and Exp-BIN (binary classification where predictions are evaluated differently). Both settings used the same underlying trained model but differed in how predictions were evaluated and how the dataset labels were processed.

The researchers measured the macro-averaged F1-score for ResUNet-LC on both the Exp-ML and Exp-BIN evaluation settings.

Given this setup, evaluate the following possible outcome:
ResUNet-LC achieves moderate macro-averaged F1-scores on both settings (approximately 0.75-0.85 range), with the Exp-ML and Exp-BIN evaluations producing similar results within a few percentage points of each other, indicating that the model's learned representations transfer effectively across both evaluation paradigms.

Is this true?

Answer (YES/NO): NO